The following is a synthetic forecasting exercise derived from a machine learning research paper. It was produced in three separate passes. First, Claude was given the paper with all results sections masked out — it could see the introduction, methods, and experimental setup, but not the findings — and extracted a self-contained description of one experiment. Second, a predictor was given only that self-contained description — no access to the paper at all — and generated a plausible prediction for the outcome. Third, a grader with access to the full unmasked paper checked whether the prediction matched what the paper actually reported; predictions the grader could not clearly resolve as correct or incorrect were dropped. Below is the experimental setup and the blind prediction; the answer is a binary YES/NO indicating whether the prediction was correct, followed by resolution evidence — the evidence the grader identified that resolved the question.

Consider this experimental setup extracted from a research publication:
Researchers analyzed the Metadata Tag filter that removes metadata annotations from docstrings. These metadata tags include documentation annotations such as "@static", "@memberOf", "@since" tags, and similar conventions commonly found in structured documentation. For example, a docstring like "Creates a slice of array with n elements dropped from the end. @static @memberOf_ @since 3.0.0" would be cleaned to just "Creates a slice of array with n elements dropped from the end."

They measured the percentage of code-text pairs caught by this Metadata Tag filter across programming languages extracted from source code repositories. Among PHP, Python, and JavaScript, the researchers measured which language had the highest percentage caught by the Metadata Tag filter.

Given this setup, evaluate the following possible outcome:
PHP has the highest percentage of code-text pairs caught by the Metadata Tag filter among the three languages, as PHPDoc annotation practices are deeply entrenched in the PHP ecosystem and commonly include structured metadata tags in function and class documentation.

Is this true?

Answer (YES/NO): YES